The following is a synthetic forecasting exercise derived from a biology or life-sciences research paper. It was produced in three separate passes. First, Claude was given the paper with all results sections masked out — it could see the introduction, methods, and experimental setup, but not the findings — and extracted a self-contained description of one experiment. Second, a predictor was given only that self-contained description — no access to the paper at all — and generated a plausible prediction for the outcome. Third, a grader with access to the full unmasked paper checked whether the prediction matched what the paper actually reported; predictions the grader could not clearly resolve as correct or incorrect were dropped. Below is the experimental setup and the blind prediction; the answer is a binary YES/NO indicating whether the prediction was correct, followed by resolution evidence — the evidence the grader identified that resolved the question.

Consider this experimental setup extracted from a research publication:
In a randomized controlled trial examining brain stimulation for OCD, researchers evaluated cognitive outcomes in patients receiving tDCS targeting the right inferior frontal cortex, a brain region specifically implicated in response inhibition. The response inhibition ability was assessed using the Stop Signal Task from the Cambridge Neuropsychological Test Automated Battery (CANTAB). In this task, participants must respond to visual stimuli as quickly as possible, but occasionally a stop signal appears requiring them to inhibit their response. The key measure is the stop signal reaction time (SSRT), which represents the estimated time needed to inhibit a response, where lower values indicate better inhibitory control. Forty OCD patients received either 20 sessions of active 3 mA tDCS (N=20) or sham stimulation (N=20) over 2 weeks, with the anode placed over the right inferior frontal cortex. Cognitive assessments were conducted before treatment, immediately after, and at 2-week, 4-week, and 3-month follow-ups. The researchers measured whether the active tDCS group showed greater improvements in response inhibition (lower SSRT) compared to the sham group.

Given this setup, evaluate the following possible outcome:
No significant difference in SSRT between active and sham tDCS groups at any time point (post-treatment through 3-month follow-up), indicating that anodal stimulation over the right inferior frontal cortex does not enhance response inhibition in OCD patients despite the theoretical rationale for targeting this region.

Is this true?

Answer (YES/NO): YES